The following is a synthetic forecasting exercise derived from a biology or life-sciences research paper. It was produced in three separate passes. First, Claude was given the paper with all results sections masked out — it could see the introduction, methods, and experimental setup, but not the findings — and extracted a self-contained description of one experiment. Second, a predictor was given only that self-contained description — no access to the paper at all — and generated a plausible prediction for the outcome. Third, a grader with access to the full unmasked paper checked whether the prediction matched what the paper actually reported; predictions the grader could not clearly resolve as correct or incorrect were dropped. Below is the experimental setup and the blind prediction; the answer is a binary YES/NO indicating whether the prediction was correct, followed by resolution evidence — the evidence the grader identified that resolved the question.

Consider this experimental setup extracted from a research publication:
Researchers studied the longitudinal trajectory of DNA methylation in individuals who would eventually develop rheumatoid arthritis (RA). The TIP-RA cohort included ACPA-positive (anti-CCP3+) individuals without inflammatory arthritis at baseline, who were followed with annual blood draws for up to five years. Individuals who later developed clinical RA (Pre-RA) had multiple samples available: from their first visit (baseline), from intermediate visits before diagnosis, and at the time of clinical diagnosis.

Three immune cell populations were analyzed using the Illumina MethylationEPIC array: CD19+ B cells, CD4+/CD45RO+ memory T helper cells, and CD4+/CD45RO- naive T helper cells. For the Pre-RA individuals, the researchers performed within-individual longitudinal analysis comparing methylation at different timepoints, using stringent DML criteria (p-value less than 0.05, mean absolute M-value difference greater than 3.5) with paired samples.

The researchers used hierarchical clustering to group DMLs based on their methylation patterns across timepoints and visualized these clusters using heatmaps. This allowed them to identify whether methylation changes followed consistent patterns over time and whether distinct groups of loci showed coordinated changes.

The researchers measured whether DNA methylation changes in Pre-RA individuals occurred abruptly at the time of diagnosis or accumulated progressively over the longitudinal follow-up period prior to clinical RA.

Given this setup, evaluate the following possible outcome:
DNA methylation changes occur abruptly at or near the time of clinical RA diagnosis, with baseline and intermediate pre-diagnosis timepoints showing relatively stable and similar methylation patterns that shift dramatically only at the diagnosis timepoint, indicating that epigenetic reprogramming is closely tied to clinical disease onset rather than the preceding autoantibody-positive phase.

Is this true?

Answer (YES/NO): NO